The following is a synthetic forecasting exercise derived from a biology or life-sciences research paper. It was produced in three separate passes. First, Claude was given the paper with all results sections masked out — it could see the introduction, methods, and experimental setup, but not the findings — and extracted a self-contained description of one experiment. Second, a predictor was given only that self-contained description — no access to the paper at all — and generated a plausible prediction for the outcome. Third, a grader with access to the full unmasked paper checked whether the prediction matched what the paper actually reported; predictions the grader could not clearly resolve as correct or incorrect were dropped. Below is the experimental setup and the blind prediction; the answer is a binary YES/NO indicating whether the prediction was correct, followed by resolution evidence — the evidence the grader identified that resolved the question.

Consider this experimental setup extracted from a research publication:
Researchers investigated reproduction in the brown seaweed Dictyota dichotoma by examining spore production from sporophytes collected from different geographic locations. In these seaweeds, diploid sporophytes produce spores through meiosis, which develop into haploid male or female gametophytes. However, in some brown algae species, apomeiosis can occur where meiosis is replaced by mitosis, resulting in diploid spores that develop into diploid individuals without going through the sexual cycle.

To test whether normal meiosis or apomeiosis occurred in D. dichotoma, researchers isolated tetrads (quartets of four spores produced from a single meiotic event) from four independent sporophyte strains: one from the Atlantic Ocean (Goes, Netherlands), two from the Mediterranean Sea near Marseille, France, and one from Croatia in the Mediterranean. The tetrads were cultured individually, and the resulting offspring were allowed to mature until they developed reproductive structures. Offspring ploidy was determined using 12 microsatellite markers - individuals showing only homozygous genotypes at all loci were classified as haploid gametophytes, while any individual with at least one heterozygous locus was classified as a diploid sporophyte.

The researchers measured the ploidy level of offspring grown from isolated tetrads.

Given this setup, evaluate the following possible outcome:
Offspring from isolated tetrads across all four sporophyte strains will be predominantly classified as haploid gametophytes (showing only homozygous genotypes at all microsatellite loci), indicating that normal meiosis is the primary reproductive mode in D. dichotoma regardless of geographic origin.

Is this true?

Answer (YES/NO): YES